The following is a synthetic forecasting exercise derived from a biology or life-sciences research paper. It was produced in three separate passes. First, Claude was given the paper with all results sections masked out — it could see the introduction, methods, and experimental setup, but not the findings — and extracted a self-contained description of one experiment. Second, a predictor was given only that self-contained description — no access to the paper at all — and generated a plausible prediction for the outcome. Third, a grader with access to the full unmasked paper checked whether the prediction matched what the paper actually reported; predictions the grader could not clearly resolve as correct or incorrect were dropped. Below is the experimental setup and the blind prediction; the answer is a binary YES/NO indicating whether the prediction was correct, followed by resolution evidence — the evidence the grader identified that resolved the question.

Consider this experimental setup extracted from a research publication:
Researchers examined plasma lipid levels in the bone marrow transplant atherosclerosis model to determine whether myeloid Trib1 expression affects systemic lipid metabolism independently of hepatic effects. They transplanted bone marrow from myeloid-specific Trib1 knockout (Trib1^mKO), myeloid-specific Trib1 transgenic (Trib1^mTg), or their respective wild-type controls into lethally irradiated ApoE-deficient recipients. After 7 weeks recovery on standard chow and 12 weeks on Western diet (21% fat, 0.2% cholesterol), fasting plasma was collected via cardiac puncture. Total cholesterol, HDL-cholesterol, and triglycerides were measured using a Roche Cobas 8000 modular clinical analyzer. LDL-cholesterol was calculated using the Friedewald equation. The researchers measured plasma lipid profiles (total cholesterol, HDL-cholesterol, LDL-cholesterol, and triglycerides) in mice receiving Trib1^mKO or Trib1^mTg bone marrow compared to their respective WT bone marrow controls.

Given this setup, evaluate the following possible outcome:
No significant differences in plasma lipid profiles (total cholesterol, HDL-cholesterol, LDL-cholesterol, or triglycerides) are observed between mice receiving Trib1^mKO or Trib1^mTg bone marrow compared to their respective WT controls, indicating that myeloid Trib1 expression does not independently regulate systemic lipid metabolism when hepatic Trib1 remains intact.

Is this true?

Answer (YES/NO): YES